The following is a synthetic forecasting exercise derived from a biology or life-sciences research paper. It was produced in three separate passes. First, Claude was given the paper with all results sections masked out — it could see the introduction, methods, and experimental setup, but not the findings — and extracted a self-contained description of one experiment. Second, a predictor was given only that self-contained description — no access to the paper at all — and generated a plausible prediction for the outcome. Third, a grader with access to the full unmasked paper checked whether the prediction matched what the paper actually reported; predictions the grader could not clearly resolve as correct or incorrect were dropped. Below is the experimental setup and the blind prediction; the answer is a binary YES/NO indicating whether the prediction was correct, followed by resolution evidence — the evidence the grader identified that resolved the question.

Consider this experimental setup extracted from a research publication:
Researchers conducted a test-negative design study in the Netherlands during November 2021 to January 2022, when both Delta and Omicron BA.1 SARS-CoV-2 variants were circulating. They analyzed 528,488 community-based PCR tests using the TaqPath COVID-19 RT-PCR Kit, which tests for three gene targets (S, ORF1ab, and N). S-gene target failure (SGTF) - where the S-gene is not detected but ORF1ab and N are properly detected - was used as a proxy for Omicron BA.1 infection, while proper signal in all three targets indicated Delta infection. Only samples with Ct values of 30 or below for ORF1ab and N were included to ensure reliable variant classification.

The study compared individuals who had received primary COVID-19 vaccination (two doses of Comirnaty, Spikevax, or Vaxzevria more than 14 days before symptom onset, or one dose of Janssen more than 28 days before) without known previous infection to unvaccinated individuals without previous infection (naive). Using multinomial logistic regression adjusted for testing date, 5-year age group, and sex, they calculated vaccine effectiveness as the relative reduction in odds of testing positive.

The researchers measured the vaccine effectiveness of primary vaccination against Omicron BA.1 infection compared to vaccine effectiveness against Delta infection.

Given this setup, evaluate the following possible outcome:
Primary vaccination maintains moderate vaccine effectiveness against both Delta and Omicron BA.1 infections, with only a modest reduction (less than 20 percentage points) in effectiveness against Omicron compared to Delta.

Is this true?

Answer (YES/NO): NO